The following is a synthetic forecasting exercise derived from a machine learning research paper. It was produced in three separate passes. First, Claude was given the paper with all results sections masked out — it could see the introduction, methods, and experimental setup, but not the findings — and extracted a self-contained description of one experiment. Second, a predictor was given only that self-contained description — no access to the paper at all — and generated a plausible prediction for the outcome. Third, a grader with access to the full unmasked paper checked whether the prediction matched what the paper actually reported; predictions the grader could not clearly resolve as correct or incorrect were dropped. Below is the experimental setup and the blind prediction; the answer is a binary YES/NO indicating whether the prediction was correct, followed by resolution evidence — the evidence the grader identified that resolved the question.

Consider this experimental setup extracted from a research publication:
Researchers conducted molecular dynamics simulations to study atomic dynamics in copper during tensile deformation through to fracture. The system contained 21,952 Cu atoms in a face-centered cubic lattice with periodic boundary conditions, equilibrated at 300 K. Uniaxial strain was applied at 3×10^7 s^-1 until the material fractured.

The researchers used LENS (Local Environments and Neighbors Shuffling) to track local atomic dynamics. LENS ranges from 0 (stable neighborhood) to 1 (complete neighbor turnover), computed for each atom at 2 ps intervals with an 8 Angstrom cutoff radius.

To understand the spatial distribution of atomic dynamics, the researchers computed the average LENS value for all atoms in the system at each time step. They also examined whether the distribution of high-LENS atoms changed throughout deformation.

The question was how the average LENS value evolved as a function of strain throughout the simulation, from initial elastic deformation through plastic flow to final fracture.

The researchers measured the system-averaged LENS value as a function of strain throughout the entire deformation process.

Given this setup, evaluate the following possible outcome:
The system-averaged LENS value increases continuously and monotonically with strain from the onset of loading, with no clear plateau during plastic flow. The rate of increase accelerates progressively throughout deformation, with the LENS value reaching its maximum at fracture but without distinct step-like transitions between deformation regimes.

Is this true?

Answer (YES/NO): NO